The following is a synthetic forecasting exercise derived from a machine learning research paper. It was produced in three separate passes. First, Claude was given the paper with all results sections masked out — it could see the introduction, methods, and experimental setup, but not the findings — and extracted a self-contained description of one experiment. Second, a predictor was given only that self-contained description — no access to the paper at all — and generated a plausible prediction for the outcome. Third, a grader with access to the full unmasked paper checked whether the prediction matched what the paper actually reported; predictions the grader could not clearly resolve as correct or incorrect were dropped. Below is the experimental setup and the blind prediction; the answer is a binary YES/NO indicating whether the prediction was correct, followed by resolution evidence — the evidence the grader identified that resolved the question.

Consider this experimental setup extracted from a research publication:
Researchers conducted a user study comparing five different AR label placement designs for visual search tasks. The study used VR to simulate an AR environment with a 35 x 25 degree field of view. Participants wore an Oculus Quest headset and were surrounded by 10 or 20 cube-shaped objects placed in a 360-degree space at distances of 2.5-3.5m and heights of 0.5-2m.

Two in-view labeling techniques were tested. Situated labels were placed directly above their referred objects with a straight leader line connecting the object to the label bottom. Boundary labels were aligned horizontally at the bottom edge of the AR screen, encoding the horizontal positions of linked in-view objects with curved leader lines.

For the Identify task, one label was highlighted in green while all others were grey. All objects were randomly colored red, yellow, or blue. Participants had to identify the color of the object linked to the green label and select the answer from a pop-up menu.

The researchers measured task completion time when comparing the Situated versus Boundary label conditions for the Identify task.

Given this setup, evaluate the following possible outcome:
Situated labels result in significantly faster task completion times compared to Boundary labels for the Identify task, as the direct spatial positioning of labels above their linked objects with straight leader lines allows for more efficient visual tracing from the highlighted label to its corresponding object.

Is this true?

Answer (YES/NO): NO